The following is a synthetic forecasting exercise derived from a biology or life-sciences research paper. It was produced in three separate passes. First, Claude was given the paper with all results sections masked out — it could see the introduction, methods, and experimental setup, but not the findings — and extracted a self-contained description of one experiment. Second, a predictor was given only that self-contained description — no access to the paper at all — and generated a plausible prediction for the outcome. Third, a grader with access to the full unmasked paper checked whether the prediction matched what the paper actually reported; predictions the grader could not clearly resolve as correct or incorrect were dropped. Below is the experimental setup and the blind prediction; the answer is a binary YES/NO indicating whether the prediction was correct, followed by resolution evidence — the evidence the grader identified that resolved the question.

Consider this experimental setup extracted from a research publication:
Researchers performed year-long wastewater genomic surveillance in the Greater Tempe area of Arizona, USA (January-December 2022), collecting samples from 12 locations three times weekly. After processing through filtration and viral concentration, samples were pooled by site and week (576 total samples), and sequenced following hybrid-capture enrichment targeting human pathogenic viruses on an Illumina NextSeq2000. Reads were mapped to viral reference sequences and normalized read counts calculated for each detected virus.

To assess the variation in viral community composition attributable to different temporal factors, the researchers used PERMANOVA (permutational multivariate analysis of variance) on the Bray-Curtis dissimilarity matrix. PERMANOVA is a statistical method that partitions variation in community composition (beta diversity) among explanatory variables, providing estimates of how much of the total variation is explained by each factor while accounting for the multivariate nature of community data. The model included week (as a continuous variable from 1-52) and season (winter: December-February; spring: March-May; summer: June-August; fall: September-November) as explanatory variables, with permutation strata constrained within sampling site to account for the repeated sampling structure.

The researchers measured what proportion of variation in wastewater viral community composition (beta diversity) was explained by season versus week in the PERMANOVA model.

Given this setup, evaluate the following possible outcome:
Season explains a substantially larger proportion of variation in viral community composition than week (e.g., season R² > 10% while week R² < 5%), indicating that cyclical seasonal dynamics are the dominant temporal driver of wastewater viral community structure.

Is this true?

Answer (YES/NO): YES